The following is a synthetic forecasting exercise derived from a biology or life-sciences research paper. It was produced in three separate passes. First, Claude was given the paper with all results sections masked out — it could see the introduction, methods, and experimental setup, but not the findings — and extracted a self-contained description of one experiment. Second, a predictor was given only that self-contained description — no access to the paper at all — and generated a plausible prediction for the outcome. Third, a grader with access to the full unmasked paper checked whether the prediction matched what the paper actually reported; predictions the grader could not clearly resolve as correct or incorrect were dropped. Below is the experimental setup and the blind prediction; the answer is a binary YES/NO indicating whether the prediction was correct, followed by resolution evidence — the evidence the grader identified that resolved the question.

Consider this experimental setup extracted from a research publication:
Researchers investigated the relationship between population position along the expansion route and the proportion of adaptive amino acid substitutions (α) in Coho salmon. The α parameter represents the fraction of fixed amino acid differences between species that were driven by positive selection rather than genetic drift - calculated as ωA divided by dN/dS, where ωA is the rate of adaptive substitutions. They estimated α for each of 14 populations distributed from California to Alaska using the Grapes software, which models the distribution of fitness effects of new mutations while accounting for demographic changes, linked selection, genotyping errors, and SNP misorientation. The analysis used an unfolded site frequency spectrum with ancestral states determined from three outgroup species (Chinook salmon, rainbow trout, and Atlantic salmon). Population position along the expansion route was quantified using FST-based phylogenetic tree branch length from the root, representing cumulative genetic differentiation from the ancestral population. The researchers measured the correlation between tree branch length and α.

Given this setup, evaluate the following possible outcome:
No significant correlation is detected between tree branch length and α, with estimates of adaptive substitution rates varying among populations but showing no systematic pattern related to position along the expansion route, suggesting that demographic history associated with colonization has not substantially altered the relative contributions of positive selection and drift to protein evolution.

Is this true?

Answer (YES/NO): NO